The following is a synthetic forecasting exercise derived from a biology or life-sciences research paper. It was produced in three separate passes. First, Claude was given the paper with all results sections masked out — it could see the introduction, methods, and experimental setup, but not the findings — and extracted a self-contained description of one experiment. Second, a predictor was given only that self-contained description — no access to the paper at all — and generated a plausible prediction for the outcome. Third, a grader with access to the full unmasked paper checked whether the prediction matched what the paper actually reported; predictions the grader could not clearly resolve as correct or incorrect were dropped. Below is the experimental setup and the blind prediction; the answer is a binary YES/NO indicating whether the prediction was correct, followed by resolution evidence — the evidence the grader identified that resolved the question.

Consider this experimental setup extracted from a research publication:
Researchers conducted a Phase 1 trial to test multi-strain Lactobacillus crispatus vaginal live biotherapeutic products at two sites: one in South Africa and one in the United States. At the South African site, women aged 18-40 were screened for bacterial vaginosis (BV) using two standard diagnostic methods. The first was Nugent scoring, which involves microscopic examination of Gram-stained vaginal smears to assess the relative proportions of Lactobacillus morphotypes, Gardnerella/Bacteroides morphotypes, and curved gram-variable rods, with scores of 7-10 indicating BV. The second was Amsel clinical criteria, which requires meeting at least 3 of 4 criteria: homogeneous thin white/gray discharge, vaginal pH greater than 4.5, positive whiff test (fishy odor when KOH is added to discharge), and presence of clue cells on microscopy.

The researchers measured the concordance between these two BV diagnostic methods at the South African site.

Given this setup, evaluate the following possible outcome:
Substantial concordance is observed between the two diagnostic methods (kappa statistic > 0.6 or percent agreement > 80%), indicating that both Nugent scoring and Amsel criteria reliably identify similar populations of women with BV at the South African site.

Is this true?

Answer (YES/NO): NO